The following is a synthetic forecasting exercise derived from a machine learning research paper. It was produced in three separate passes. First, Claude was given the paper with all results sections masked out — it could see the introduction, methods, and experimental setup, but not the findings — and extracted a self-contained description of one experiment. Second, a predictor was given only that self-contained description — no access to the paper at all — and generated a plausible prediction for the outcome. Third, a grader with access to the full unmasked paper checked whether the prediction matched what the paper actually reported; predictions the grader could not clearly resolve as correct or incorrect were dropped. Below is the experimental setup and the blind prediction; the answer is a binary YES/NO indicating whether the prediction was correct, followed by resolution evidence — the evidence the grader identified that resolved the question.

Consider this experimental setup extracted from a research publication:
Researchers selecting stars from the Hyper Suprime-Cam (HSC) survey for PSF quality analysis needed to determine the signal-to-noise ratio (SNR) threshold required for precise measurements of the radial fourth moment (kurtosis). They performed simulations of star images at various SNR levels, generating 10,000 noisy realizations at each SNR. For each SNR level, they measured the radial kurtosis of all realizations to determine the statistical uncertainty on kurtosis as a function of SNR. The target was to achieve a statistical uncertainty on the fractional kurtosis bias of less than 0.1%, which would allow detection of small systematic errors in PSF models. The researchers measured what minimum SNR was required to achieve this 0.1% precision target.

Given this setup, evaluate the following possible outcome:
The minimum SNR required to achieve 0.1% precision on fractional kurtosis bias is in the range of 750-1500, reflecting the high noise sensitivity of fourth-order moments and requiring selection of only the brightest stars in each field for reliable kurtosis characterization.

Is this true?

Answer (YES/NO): YES